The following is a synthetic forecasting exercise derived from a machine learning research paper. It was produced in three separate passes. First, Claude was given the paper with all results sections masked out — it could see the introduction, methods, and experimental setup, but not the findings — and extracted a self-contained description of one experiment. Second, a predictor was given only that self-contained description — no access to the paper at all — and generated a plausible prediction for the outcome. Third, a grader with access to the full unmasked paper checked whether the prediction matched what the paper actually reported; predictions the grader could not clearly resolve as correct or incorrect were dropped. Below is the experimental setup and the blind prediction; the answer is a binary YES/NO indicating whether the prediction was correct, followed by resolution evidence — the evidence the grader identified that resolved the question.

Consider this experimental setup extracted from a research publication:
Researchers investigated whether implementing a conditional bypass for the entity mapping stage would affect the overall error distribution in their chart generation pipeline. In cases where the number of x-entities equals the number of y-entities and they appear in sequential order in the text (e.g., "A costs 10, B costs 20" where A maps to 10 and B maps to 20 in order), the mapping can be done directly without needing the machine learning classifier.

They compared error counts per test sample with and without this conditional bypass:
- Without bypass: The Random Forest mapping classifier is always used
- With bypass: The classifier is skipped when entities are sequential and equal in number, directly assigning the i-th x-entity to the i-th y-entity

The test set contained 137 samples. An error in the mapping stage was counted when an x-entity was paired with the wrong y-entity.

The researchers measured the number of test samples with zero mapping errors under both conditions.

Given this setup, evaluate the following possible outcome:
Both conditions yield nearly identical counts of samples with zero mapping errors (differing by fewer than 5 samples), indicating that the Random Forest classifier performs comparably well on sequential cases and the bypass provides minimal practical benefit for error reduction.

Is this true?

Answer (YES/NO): NO